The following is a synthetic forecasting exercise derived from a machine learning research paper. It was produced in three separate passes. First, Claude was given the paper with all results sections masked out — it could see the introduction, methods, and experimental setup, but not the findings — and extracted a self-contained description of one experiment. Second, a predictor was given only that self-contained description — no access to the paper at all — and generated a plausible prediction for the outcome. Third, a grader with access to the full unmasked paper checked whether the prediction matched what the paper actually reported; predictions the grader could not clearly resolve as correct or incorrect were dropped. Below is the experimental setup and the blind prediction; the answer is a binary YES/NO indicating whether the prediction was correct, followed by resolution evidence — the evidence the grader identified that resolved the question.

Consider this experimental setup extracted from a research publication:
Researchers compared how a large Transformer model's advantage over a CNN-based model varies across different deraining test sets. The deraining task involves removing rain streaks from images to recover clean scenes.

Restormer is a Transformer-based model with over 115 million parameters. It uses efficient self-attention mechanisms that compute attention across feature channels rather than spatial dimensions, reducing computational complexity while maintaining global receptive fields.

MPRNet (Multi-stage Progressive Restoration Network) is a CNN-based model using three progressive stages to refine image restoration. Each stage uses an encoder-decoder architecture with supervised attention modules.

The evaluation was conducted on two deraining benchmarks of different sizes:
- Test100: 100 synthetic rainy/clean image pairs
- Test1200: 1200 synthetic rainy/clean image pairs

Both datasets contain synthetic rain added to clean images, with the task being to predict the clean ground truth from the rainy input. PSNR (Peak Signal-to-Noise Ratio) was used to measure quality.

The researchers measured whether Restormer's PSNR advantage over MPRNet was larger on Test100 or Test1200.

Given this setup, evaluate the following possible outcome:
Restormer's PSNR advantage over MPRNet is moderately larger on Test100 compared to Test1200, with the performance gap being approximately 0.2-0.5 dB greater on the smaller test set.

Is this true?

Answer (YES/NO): NO